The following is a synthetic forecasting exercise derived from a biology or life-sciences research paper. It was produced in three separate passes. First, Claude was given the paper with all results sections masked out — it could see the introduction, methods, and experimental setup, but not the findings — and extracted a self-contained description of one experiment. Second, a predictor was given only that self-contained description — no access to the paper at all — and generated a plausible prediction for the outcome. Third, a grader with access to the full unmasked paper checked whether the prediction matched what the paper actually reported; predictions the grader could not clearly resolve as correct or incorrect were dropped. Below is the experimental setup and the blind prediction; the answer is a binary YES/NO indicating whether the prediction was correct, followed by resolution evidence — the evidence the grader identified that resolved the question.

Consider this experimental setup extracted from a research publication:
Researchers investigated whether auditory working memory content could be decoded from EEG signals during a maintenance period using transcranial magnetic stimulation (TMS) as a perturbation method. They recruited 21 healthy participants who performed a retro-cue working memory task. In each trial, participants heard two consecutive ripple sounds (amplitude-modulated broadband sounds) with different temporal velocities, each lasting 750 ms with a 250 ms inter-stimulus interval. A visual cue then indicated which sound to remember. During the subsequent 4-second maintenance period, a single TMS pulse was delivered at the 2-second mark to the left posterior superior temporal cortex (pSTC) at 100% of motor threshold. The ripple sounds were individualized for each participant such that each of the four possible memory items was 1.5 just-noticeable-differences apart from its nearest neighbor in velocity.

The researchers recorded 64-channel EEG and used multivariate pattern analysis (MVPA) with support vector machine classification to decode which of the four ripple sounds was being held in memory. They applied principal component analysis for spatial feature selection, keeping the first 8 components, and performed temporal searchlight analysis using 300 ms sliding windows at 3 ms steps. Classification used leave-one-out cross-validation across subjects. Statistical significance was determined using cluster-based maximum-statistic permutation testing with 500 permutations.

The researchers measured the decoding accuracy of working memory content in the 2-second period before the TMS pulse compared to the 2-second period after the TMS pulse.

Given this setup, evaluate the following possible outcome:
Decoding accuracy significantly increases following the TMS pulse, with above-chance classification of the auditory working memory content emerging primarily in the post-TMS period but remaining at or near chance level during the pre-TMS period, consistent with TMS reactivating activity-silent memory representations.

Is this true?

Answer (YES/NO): YES